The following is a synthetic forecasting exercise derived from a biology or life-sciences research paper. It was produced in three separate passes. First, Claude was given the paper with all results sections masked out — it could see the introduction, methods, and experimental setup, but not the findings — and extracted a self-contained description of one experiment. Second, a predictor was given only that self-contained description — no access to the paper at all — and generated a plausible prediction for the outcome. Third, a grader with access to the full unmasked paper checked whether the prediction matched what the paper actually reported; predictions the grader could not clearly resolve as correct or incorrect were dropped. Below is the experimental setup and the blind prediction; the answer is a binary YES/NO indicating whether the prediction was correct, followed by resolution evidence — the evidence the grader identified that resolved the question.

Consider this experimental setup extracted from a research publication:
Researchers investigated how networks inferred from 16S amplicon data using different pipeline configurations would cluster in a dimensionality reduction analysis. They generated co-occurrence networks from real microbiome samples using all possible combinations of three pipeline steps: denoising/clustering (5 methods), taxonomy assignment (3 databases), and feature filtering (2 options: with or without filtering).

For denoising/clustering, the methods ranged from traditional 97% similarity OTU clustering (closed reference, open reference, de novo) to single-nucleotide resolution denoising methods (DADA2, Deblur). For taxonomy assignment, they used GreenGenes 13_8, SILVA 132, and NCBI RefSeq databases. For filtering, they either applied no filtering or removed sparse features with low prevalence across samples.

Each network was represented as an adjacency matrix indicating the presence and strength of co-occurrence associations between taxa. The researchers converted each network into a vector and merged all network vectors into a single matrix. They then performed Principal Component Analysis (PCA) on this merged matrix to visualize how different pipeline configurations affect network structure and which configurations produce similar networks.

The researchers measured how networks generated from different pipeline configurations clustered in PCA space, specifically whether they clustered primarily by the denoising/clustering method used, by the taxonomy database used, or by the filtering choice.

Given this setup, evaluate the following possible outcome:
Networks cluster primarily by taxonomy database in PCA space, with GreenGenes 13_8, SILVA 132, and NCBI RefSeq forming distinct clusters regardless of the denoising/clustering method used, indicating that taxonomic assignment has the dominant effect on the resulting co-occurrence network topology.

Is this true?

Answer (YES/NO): YES